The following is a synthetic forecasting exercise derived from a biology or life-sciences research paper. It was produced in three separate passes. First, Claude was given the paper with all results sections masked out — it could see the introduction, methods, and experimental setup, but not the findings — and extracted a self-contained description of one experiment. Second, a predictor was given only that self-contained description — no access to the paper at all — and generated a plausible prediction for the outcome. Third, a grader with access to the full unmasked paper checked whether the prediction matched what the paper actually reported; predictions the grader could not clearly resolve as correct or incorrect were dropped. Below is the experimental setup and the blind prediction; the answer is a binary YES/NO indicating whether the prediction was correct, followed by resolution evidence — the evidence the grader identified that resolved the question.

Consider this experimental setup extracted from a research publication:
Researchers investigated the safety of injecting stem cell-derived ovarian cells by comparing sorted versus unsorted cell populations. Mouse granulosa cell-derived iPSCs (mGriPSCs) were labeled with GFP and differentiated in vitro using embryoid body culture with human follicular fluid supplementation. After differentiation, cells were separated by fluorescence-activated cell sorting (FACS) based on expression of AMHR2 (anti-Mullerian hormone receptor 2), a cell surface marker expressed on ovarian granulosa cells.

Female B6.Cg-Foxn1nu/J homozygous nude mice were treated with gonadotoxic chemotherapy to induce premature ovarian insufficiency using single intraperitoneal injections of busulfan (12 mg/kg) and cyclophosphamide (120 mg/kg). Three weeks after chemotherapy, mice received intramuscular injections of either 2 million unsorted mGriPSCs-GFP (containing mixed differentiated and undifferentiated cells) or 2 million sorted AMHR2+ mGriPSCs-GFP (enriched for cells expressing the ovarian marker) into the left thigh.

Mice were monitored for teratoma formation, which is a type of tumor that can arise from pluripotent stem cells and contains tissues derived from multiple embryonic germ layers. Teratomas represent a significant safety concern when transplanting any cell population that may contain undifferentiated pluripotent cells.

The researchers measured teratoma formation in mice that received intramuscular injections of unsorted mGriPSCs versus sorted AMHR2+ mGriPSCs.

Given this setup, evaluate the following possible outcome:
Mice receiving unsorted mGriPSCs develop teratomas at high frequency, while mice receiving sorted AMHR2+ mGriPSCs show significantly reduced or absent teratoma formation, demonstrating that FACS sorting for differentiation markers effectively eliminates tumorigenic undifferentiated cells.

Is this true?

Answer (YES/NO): YES